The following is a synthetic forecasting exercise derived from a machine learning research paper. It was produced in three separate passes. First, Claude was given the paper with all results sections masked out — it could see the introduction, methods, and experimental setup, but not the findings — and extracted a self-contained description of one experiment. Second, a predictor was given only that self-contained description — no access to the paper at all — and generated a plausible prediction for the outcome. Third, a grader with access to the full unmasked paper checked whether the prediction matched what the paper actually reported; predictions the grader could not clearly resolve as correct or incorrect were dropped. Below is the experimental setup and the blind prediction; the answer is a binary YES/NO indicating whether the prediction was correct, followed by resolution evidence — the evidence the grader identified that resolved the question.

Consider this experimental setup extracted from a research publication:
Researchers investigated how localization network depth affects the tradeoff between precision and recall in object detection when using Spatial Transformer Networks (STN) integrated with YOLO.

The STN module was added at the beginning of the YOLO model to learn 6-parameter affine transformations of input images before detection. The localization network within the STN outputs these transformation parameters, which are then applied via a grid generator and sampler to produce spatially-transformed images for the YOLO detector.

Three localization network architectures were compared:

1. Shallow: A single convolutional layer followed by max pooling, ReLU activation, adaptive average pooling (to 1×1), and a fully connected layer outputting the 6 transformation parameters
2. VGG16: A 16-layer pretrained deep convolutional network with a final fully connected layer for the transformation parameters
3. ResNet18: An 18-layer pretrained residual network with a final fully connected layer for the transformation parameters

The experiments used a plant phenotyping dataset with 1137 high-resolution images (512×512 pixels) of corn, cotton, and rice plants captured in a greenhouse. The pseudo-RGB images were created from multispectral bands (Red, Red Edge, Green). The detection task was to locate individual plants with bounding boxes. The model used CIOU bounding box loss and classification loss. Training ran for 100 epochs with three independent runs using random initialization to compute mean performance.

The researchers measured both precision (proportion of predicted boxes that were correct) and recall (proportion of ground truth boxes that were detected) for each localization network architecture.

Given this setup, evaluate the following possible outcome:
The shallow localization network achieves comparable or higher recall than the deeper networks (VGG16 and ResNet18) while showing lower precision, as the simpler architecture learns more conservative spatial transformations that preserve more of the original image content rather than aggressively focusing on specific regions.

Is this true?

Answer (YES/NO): NO